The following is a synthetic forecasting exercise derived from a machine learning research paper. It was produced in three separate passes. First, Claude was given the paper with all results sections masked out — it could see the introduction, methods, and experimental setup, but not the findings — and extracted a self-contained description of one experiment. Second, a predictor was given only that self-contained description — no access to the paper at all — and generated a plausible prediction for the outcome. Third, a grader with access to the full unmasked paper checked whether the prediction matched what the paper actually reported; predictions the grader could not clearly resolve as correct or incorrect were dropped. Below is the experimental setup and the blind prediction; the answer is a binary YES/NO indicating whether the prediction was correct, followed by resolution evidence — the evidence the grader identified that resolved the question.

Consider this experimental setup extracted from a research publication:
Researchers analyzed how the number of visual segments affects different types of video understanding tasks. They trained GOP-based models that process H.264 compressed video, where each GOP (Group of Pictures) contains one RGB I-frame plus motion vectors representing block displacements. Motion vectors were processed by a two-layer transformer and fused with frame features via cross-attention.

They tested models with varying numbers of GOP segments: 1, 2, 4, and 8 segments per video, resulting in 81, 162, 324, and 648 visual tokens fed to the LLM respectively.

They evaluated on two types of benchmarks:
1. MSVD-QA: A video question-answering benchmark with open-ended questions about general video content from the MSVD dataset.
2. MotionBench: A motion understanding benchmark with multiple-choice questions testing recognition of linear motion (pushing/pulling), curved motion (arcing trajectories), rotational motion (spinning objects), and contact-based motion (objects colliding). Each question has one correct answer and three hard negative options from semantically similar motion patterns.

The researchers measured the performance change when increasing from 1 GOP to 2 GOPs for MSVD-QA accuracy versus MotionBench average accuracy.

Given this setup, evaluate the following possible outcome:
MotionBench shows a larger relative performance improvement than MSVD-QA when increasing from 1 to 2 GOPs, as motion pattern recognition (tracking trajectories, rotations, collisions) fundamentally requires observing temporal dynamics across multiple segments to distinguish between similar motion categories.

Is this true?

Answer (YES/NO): YES